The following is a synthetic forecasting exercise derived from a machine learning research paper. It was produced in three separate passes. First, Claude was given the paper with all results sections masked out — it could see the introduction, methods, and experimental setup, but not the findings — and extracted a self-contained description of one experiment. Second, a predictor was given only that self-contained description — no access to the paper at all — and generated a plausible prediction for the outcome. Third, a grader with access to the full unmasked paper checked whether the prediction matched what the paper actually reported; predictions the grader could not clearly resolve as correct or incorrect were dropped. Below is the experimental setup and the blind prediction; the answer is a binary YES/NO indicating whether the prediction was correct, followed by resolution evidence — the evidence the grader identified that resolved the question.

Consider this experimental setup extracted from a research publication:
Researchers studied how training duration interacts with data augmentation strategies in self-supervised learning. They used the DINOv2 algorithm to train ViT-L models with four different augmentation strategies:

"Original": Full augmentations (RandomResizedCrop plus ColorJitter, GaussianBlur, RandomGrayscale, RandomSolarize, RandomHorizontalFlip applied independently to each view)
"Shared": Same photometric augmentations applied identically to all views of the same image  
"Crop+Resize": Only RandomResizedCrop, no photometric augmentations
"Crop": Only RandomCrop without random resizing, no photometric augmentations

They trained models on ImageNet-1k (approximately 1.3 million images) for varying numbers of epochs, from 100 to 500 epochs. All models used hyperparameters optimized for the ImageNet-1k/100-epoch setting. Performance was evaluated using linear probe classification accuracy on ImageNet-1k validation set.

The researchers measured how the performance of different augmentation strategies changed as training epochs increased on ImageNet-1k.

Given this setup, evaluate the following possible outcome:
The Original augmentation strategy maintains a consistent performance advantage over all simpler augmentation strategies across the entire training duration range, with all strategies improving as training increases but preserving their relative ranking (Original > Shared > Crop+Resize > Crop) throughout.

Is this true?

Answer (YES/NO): NO